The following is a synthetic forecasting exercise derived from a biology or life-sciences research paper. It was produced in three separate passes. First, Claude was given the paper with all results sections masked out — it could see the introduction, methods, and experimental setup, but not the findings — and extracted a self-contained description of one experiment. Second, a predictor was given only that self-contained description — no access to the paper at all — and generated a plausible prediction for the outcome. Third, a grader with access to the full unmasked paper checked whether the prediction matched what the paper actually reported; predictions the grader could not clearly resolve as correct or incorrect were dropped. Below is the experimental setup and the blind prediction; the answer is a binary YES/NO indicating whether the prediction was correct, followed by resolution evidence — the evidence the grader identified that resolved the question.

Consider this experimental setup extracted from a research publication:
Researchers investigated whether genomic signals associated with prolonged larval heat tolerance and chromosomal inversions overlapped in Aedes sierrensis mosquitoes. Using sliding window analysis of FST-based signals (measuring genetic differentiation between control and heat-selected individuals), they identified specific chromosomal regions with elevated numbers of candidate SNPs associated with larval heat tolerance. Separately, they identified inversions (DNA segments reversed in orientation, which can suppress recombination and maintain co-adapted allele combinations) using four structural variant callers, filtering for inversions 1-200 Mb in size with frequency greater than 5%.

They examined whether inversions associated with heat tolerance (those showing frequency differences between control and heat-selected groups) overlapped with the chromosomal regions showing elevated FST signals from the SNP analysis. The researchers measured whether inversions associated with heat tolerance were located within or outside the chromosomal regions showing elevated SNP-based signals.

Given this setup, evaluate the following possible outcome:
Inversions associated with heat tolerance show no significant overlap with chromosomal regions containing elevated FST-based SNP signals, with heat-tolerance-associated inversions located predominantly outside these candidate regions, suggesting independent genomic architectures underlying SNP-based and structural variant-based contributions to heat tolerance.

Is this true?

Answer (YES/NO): NO